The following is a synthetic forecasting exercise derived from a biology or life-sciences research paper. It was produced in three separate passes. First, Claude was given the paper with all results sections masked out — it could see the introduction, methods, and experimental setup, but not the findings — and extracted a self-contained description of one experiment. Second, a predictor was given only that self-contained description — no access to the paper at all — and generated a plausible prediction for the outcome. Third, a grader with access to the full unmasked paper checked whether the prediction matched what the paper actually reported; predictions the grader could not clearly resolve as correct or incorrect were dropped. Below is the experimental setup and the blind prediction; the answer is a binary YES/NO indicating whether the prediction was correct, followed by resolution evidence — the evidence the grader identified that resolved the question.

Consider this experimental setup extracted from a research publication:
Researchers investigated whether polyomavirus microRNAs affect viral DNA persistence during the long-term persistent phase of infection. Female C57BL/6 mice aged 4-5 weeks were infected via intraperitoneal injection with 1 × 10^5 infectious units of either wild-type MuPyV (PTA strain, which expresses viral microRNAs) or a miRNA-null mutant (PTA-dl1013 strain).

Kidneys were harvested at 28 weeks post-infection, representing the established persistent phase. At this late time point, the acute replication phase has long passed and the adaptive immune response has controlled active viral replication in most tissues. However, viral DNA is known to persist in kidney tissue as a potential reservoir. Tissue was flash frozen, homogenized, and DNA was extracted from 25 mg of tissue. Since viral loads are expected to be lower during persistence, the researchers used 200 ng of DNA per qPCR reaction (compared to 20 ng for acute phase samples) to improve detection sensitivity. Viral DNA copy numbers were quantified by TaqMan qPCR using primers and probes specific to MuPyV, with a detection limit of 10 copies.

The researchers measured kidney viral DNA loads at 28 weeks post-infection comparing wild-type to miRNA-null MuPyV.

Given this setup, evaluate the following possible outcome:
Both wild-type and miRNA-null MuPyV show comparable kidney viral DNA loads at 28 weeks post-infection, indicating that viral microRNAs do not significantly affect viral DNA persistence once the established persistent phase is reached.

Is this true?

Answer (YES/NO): NO